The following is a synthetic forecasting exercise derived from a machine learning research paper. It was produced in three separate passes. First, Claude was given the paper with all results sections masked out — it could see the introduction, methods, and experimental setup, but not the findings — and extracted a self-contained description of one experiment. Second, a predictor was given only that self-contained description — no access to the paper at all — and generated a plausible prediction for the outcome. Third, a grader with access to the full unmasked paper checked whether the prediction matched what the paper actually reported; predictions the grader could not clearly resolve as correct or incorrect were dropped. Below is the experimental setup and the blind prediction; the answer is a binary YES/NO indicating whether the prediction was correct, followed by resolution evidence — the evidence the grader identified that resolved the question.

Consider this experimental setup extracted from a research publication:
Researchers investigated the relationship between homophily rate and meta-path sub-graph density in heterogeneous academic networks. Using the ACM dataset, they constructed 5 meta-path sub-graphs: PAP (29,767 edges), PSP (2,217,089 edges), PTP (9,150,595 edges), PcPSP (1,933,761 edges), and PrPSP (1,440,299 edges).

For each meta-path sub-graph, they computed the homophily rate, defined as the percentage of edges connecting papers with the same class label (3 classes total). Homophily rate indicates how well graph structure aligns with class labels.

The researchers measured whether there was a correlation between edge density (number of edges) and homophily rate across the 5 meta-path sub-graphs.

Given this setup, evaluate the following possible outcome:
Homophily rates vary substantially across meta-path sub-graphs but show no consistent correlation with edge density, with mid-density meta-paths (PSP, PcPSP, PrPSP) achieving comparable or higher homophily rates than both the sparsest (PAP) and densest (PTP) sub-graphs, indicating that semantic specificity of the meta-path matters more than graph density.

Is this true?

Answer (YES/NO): NO